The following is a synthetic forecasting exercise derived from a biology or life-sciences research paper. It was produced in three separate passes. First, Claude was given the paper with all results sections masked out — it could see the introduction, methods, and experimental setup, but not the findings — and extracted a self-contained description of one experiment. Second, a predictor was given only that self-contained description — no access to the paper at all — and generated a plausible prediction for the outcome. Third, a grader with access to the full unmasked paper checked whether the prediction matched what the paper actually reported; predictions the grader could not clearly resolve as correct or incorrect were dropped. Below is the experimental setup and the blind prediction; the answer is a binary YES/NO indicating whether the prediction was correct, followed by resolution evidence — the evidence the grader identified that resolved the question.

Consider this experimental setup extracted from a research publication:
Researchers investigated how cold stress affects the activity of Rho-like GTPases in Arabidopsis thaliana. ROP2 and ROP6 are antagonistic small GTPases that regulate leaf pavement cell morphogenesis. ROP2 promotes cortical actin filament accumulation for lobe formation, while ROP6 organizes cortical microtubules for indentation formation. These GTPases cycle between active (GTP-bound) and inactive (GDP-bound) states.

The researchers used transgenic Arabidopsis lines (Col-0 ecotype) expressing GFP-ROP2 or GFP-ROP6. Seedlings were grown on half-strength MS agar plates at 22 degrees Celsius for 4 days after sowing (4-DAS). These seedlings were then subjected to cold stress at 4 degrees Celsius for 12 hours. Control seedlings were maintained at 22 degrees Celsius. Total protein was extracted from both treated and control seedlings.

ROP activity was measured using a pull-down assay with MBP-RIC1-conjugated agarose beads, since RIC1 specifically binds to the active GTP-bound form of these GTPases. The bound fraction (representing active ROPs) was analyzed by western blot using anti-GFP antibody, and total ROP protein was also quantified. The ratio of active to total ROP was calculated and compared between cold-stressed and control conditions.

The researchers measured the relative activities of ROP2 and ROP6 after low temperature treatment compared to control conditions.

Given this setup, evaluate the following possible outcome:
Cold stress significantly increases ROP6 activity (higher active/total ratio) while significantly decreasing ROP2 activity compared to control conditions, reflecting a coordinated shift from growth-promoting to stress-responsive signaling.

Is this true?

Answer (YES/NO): NO